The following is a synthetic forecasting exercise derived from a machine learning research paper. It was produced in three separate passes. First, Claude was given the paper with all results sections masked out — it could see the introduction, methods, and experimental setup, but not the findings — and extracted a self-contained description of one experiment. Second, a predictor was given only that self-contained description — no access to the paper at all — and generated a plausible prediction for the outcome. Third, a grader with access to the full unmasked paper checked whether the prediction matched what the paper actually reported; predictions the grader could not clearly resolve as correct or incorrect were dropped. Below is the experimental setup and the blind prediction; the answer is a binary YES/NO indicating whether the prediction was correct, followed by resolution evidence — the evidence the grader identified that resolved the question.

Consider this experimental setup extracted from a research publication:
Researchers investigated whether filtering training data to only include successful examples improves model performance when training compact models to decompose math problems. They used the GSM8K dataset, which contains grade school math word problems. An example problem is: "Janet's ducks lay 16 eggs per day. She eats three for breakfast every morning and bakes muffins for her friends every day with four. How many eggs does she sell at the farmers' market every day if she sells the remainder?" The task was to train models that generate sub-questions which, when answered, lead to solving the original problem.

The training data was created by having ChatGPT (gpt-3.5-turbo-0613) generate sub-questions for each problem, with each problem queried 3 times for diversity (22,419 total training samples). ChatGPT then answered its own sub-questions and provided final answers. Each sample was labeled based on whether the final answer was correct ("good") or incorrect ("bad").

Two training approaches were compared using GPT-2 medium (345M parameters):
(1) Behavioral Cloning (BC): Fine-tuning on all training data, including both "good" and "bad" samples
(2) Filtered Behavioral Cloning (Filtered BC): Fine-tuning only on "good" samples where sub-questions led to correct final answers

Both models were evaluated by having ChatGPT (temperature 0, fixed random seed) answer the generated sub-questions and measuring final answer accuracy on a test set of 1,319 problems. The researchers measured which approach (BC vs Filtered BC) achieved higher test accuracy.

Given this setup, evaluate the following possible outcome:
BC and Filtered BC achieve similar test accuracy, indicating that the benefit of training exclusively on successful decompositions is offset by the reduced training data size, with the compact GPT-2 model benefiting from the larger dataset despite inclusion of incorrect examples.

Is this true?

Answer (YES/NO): NO